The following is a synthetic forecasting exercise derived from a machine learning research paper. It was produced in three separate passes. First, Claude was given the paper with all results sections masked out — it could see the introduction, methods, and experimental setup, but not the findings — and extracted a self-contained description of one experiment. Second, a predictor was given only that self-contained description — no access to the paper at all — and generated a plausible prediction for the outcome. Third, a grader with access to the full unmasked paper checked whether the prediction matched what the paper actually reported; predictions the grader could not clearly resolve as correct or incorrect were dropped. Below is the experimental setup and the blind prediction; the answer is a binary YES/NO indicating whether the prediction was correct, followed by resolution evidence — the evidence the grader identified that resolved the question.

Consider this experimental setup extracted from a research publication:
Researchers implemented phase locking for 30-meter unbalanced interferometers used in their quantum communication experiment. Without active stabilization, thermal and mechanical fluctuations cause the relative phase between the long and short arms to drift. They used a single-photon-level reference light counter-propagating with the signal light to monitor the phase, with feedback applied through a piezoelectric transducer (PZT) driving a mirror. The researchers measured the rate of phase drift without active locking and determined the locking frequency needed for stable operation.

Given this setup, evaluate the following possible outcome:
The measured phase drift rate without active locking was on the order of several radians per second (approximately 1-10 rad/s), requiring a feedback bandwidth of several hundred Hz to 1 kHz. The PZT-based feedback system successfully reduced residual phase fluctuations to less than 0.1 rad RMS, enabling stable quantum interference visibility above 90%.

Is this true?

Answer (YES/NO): NO